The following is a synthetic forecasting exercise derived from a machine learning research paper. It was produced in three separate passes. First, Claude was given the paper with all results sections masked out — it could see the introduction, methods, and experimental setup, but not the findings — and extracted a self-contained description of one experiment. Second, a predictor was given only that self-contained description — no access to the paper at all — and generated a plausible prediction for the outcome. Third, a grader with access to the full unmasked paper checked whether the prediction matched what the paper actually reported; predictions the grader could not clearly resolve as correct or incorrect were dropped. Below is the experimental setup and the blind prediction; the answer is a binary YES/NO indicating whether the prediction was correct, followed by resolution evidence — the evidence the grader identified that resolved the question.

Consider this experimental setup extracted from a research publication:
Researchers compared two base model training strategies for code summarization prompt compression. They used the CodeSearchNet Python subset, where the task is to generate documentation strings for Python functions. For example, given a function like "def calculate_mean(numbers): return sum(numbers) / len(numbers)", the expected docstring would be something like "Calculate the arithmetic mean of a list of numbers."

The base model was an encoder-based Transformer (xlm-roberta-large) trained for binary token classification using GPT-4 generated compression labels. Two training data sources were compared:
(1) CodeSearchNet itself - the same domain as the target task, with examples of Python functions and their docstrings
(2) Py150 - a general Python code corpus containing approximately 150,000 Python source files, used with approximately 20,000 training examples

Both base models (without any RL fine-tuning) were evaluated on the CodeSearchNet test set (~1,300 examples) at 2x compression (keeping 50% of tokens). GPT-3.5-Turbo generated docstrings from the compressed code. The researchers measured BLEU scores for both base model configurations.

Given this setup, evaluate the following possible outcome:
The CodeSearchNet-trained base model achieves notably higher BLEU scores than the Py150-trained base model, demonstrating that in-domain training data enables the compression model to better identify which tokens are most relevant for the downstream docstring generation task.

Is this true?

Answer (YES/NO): NO